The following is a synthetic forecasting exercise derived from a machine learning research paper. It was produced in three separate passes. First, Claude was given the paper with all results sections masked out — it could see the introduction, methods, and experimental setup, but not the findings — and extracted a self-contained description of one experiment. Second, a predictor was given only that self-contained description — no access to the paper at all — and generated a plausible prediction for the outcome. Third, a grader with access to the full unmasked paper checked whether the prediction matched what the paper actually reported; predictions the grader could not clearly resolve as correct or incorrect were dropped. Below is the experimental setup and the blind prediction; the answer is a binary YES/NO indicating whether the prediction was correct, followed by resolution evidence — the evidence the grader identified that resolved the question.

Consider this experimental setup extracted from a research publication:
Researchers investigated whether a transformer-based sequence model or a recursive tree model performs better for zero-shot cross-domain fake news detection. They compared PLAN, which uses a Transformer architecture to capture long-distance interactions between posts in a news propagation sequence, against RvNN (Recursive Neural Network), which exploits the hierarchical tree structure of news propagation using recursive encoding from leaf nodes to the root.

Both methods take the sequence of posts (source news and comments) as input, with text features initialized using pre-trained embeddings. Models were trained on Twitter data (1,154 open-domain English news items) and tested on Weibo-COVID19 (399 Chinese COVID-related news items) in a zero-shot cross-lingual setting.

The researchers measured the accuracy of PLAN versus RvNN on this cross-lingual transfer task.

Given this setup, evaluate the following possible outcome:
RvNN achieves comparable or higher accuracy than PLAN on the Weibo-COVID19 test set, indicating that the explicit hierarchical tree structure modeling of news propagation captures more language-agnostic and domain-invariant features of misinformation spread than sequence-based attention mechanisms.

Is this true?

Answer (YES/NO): NO